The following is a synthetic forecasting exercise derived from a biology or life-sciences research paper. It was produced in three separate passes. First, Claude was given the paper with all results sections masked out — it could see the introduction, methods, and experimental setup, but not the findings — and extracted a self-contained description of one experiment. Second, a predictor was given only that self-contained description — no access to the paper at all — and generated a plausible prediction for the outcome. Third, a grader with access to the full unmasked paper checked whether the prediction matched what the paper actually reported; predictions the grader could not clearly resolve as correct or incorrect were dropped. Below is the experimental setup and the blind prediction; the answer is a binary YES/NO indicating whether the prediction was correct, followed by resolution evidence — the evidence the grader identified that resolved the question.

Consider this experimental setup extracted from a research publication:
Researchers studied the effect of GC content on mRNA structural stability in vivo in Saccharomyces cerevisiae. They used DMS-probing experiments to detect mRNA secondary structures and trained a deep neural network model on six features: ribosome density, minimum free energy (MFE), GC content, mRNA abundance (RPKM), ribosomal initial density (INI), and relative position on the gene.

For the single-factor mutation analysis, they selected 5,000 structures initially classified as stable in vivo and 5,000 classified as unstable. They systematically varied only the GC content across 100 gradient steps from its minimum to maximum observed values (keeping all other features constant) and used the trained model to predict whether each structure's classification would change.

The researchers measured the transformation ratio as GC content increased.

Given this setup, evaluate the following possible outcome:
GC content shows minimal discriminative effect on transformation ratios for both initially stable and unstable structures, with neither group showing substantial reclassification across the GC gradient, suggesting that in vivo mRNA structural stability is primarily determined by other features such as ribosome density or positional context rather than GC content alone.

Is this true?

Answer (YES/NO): NO